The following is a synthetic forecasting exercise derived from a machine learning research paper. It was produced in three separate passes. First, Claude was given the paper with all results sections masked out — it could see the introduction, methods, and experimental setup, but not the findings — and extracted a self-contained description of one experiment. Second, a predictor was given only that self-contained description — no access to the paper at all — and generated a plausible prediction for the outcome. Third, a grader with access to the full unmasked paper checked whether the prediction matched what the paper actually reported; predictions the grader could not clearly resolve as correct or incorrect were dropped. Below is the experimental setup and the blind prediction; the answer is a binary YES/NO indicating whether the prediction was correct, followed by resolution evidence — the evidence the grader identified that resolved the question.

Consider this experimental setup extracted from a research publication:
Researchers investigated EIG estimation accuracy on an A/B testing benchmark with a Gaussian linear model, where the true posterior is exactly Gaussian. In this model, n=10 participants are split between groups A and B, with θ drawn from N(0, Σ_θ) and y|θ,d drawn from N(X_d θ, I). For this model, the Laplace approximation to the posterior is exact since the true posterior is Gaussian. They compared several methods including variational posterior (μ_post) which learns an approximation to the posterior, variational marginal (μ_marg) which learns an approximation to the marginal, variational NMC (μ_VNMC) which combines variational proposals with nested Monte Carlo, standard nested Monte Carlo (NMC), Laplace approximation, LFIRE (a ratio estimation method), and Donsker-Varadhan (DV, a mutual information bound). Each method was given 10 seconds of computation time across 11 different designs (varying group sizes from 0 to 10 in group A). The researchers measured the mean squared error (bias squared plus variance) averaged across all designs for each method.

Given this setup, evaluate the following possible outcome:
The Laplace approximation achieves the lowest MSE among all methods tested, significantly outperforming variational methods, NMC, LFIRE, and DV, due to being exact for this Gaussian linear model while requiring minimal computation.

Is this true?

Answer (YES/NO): YES